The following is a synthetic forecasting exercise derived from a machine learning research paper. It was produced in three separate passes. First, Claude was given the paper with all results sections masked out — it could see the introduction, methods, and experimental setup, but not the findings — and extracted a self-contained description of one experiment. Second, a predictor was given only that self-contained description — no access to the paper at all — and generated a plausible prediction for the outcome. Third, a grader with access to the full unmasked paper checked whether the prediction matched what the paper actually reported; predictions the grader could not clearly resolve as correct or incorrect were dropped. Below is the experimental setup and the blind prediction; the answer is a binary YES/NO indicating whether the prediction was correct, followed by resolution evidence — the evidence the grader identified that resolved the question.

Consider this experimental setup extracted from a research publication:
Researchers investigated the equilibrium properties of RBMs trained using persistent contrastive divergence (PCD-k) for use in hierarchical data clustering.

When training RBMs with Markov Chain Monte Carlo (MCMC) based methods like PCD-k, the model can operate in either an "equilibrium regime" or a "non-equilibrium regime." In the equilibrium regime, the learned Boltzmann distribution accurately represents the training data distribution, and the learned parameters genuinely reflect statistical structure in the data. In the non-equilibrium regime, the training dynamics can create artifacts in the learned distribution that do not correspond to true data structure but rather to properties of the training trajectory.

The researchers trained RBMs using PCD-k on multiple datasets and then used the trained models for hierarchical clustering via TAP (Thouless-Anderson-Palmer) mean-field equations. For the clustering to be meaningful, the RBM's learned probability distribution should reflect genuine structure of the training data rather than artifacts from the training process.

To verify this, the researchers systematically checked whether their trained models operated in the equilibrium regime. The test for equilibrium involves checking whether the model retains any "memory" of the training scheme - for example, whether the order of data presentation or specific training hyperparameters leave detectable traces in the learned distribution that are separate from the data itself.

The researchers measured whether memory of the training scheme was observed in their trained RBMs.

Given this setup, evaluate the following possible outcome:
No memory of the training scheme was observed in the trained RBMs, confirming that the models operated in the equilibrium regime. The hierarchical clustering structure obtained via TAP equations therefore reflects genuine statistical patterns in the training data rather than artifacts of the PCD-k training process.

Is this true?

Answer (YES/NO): YES